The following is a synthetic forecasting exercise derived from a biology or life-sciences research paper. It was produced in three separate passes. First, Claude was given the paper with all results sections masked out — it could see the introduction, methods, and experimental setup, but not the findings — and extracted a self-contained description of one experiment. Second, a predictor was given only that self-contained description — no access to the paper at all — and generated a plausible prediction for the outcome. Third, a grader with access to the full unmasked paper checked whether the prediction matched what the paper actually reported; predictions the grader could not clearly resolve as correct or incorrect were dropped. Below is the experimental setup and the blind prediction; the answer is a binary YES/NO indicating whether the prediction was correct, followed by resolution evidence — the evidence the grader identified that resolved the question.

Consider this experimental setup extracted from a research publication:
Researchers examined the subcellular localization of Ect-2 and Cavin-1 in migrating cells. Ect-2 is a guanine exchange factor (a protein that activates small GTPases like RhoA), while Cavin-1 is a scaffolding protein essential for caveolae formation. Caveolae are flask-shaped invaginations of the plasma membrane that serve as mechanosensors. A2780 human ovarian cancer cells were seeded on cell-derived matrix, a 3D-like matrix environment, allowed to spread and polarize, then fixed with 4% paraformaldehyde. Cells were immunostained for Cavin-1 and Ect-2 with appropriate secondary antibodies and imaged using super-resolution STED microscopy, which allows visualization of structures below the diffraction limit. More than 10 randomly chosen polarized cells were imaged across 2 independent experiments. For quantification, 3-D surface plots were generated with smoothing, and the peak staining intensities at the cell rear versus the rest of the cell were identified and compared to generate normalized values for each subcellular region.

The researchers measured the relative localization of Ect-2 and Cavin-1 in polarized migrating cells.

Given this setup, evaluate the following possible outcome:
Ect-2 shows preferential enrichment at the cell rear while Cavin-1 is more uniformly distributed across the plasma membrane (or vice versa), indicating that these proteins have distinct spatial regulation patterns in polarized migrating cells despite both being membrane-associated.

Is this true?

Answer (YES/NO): NO